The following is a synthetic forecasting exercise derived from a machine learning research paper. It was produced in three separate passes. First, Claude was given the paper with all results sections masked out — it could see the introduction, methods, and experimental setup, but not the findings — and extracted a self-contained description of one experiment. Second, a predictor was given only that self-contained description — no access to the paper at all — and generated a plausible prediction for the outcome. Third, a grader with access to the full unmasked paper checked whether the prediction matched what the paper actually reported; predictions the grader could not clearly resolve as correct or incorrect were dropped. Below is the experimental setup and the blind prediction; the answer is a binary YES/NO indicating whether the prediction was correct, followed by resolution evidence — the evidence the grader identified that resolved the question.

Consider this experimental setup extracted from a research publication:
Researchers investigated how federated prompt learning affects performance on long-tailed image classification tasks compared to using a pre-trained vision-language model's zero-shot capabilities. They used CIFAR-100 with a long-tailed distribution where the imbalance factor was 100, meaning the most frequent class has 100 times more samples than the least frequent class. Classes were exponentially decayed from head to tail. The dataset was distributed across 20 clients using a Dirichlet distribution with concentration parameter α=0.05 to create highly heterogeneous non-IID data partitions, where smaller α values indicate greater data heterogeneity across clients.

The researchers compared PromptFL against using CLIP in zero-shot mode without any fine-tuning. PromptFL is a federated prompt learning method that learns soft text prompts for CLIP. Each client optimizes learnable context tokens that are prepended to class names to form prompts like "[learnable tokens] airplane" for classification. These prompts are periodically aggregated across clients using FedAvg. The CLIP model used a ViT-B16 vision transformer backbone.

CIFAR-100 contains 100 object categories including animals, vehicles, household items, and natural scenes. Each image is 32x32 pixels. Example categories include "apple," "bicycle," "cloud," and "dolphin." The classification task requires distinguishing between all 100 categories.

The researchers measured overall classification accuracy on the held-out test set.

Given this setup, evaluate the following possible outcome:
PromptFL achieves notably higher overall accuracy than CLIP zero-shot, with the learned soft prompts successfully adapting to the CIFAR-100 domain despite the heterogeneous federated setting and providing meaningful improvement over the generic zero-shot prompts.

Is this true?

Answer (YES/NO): NO